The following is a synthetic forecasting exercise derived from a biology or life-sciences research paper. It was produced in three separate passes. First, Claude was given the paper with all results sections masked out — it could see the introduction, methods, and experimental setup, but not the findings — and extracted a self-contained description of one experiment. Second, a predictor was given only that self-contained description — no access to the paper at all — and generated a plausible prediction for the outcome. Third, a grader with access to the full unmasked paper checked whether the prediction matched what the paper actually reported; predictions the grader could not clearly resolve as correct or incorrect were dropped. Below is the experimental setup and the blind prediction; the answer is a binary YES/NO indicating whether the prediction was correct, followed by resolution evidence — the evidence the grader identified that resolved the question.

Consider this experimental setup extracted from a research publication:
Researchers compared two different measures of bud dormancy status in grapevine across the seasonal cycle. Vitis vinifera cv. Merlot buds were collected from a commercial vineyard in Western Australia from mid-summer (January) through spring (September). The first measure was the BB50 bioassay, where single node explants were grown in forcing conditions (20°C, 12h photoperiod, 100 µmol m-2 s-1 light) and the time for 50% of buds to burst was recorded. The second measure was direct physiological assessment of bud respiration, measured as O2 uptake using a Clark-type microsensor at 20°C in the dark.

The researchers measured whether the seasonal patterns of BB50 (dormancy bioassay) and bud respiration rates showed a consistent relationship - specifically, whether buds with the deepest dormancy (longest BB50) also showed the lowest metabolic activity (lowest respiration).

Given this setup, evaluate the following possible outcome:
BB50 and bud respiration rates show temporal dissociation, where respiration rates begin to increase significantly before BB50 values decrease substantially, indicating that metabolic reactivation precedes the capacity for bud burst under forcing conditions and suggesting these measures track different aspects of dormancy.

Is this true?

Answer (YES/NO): NO